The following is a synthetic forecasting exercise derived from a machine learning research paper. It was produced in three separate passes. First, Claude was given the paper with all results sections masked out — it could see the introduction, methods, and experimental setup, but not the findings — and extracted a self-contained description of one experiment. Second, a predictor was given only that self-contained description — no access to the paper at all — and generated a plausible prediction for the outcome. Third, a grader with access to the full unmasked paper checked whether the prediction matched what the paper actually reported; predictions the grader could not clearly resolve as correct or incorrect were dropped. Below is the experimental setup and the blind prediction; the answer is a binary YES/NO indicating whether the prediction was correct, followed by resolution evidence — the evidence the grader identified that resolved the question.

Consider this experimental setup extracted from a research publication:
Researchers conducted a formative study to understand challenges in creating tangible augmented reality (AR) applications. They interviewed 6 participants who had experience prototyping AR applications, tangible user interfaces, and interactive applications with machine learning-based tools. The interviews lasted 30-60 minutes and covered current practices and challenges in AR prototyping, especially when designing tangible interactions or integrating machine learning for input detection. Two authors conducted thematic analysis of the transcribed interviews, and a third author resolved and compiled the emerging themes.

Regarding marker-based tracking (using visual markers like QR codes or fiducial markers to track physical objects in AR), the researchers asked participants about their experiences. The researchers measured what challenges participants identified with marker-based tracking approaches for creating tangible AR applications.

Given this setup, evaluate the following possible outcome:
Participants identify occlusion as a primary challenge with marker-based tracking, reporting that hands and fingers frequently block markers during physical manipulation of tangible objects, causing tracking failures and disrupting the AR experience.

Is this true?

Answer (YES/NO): YES